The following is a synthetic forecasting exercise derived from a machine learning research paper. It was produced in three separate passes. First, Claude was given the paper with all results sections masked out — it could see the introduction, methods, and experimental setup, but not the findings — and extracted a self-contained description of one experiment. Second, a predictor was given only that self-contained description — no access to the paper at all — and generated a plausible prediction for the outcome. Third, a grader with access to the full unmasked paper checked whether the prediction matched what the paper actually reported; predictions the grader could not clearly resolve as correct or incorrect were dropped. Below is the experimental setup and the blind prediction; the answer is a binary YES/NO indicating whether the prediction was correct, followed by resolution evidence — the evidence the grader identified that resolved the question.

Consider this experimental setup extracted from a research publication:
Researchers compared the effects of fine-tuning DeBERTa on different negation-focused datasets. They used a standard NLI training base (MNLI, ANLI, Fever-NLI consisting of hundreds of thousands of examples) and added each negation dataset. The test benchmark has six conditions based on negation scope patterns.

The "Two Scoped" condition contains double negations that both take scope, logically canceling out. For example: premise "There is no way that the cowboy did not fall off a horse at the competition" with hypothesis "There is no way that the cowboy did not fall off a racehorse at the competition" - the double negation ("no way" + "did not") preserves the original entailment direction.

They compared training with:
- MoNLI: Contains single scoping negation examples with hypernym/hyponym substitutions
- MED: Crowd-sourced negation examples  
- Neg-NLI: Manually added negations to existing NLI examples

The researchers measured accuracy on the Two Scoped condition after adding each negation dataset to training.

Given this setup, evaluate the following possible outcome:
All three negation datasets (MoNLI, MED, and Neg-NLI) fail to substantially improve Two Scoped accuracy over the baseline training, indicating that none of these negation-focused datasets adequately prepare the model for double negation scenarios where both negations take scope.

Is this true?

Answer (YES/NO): NO